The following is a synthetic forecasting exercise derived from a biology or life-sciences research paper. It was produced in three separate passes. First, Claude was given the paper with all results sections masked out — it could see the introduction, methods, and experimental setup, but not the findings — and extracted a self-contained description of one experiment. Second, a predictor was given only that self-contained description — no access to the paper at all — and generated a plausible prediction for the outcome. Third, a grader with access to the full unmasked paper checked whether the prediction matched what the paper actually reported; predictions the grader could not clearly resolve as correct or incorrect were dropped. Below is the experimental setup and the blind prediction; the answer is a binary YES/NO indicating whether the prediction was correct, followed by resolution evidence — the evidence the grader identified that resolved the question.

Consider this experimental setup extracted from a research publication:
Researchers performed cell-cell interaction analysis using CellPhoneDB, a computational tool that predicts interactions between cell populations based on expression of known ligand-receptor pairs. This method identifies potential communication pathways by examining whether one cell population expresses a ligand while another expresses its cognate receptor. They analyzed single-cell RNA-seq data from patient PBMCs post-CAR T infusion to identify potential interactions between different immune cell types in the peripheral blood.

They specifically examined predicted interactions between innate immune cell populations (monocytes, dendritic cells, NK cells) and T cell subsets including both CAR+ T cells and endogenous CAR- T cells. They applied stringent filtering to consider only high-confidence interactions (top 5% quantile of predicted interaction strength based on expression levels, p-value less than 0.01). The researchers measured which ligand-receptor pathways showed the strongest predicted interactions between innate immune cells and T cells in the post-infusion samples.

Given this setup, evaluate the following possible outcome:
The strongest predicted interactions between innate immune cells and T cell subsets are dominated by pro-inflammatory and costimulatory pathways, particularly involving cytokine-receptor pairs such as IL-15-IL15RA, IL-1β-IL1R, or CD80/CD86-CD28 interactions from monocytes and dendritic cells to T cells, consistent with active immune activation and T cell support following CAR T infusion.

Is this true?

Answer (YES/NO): NO